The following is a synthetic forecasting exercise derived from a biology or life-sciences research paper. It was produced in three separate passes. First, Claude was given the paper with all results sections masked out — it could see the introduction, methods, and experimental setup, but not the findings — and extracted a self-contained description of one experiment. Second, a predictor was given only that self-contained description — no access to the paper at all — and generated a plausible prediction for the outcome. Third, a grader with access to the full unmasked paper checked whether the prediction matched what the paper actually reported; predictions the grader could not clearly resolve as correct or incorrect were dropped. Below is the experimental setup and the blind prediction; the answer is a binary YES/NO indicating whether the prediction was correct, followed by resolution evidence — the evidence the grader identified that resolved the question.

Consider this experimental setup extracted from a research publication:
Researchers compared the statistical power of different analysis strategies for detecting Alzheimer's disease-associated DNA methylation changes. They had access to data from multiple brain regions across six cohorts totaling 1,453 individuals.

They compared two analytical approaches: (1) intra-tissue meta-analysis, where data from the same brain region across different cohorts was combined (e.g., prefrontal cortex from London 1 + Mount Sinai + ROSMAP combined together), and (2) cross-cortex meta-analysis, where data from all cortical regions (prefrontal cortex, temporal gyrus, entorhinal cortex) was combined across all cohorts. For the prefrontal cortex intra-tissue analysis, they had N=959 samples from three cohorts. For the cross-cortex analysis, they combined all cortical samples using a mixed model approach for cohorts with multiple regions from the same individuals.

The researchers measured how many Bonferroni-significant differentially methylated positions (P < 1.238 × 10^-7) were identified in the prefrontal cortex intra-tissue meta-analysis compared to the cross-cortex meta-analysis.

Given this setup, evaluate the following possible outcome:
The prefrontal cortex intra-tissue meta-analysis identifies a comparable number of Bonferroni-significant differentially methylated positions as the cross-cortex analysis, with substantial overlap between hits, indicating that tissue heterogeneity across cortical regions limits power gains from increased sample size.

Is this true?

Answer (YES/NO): NO